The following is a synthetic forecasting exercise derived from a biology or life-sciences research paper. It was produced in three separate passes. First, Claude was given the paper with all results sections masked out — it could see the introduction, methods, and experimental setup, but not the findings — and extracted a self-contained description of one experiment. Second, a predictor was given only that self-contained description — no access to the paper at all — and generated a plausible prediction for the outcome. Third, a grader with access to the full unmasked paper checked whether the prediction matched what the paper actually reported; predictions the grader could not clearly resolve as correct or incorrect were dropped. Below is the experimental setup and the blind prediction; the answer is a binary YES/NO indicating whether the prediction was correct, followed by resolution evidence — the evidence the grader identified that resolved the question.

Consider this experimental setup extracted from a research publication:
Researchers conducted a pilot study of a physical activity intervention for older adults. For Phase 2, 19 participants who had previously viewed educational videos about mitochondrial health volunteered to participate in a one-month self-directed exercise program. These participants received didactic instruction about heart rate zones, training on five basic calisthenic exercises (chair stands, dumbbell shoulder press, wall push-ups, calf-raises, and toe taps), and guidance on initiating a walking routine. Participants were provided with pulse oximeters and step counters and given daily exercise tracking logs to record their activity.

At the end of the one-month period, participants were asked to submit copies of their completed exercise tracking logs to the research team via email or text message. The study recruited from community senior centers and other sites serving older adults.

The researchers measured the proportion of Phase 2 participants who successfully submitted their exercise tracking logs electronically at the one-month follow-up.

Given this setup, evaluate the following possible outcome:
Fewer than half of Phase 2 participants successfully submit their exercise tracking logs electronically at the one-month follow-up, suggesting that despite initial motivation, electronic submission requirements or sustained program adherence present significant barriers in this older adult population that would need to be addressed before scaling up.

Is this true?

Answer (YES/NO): NO